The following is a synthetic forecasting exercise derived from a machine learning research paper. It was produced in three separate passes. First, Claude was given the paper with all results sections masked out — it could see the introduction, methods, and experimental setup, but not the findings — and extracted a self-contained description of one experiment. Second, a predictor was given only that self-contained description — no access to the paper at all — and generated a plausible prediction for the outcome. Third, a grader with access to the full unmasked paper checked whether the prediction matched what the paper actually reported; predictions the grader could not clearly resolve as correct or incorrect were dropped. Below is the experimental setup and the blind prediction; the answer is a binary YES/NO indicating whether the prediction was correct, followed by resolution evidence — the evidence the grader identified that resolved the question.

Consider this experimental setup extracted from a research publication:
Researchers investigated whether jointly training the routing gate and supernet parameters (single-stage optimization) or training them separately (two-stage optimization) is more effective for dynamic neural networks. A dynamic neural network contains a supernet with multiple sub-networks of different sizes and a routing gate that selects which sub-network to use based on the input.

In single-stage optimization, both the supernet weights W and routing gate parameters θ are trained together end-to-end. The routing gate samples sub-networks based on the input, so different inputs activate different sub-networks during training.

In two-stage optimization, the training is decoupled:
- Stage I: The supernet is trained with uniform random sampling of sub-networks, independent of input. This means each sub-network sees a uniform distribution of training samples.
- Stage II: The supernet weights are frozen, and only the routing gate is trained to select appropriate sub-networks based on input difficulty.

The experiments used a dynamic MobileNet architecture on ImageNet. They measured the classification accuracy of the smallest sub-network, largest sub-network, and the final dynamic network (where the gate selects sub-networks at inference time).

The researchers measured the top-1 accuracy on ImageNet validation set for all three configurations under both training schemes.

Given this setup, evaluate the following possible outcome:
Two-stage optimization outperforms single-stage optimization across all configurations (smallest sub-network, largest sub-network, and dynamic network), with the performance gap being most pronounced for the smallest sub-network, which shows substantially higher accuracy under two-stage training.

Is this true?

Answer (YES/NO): YES